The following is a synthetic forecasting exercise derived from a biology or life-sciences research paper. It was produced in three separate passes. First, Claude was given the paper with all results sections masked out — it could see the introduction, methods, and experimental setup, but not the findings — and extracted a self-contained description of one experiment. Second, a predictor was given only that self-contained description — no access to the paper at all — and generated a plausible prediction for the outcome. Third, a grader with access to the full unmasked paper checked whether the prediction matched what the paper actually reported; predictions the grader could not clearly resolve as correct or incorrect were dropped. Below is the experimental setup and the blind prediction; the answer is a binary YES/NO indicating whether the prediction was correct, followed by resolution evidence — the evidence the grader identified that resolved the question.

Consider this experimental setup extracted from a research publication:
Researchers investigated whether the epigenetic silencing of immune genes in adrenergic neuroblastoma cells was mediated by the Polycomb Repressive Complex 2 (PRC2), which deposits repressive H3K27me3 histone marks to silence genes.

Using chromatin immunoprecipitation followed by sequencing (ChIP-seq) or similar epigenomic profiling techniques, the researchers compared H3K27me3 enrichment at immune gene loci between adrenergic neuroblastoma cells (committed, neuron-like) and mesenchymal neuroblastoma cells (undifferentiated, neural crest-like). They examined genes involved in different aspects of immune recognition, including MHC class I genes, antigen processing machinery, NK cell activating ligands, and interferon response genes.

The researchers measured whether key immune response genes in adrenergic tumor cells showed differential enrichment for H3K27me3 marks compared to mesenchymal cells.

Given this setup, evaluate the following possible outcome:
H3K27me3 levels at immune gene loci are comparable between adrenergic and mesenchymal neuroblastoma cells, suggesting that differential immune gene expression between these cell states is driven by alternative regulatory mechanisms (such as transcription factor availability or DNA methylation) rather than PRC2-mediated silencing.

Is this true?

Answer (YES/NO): NO